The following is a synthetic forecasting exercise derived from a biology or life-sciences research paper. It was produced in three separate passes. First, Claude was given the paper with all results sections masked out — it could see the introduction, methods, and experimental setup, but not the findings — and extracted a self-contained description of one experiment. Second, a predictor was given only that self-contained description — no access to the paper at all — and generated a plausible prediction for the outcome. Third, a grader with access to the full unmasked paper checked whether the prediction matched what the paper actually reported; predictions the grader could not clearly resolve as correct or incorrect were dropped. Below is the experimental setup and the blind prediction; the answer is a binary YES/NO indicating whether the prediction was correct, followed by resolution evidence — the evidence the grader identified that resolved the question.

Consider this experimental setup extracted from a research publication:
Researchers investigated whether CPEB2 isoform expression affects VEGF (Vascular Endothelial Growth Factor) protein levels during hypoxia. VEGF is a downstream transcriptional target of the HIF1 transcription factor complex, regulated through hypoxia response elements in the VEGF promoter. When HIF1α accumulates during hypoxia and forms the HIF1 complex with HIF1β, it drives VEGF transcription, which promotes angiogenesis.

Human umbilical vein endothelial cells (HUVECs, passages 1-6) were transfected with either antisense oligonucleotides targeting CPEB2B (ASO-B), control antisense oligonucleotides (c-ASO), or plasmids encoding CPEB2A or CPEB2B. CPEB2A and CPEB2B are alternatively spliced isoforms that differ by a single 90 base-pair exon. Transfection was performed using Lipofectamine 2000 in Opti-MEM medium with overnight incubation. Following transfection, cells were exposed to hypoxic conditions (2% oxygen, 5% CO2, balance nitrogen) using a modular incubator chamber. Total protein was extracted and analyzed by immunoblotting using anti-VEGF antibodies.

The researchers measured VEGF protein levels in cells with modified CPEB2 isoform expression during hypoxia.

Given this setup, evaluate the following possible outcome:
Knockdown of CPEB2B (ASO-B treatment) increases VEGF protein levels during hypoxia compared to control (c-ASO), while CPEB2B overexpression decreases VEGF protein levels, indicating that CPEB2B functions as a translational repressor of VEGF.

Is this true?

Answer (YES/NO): NO